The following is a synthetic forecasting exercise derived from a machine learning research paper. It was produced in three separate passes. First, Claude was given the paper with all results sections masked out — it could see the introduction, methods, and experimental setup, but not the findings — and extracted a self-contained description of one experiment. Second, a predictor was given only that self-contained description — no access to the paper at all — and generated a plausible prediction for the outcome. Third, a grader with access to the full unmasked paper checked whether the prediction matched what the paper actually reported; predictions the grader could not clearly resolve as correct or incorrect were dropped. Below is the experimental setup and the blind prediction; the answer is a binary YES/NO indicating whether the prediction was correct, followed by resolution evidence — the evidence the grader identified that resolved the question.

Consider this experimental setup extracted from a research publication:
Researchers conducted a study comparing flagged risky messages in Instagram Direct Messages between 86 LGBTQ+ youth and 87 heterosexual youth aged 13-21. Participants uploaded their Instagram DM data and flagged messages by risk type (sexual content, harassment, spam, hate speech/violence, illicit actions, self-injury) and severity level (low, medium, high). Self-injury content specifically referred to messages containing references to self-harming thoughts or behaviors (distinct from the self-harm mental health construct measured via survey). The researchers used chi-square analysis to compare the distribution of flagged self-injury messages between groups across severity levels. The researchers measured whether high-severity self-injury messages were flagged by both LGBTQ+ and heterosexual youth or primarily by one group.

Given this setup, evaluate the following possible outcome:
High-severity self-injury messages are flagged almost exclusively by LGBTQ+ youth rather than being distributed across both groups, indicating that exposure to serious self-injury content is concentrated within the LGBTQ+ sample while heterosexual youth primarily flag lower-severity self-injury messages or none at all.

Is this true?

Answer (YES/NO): YES